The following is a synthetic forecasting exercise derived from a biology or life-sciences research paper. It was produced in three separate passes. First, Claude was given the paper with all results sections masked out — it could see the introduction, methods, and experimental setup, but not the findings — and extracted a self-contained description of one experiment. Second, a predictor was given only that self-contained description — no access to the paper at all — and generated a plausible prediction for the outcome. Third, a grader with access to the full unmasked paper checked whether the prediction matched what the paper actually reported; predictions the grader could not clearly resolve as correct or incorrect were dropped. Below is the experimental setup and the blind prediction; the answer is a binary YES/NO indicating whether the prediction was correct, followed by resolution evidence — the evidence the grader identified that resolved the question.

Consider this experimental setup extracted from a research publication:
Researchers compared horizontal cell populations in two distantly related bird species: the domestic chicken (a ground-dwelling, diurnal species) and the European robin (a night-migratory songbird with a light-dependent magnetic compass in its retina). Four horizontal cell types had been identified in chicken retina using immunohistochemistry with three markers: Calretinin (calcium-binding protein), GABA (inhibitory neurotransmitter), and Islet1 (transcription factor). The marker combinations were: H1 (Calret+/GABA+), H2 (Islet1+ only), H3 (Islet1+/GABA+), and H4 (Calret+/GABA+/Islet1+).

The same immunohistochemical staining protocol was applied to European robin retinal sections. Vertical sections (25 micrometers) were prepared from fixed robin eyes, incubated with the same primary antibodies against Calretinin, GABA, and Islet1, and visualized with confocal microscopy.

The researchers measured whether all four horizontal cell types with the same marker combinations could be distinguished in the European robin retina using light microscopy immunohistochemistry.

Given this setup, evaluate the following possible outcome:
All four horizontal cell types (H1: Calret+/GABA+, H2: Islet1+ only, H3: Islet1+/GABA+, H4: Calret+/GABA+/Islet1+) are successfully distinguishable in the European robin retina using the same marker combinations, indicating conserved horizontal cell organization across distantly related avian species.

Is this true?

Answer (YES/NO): NO